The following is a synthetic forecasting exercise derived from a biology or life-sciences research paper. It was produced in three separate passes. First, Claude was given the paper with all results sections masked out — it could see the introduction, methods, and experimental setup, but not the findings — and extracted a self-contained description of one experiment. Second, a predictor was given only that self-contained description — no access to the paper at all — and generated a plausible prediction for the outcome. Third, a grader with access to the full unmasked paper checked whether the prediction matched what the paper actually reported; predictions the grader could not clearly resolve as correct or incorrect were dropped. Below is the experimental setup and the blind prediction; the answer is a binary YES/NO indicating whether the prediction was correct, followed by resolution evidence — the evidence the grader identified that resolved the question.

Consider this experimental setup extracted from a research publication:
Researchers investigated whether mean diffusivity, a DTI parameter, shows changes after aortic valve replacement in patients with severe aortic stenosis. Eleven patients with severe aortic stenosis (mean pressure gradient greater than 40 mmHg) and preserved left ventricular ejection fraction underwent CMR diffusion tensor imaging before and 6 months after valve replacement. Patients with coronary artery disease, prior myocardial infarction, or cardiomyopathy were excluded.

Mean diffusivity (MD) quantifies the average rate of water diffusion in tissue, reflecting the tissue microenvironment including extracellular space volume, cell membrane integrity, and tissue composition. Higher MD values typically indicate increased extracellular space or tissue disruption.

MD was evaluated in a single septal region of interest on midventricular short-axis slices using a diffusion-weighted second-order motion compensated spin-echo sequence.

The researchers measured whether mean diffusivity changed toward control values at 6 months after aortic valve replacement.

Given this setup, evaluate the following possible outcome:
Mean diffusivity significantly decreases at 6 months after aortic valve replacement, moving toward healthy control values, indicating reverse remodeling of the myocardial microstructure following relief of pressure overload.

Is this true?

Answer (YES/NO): YES